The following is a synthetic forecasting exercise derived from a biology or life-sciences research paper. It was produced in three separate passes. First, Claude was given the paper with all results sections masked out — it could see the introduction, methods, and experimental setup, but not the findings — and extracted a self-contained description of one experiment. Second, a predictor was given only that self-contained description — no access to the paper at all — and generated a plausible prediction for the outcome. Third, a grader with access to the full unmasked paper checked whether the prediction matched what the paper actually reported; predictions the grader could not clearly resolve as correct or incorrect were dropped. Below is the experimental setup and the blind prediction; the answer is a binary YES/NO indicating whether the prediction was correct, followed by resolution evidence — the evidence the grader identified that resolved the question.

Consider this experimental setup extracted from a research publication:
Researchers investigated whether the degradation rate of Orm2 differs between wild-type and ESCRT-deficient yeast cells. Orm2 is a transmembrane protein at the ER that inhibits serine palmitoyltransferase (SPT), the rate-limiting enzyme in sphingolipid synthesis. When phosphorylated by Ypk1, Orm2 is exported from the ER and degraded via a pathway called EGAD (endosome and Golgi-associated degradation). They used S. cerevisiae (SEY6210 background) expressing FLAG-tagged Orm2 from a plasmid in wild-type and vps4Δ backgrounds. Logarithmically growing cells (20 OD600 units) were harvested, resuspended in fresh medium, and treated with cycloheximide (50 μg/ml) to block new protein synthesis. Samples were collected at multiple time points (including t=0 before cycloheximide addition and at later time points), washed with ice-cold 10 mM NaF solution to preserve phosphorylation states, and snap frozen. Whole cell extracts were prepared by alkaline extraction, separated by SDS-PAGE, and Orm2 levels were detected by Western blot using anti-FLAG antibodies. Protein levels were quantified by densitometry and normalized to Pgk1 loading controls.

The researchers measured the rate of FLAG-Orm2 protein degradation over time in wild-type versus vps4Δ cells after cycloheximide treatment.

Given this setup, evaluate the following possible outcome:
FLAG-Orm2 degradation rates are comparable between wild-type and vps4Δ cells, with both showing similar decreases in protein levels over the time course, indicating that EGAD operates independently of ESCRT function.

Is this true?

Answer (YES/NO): NO